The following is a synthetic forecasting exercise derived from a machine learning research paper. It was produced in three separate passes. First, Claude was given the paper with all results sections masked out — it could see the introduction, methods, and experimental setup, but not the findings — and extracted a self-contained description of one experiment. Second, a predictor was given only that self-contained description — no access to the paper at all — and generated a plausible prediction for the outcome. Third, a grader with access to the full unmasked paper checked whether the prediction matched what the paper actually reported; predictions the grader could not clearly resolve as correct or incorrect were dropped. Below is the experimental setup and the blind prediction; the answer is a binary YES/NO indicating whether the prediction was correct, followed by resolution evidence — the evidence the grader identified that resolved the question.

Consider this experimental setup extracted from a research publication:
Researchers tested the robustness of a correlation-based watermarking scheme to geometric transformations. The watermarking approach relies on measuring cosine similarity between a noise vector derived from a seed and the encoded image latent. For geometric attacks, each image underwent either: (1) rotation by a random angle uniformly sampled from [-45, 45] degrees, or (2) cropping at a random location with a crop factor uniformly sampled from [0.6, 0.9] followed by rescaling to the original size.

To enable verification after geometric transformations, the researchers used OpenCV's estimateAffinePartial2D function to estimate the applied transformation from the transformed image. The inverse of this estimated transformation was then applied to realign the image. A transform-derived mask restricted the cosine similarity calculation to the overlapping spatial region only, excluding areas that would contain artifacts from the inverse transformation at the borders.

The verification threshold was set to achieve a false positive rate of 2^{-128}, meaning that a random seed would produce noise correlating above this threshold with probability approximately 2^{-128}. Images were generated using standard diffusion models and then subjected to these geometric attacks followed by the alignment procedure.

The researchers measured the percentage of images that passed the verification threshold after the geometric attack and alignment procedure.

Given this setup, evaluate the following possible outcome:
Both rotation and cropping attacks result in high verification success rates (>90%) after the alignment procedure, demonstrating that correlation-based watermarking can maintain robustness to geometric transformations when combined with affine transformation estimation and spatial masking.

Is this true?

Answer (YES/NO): YES